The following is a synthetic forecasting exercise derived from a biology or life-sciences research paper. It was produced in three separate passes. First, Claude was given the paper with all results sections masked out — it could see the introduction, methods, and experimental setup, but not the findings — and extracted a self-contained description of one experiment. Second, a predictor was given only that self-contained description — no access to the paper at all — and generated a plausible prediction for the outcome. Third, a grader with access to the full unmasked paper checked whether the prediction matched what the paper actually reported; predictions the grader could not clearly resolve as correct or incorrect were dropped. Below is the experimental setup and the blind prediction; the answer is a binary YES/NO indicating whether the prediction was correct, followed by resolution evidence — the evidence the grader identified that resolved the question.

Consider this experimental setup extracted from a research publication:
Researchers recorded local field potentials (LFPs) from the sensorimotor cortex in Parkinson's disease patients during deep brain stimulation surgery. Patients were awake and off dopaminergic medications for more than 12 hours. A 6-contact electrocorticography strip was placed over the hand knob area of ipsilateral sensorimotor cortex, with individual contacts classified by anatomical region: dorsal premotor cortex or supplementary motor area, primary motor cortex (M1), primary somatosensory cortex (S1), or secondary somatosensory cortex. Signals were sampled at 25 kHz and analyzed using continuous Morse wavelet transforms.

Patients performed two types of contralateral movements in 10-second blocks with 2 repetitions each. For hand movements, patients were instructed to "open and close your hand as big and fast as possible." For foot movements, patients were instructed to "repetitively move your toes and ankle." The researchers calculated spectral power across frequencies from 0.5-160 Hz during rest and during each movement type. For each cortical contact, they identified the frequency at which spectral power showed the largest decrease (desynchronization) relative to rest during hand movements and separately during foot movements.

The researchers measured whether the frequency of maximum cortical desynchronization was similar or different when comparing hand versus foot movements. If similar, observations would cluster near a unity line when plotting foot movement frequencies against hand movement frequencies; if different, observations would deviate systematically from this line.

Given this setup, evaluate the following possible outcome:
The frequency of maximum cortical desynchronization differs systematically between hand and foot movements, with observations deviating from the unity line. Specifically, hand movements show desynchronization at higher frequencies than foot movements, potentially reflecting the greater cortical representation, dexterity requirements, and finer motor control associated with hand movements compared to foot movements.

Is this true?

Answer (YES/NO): NO